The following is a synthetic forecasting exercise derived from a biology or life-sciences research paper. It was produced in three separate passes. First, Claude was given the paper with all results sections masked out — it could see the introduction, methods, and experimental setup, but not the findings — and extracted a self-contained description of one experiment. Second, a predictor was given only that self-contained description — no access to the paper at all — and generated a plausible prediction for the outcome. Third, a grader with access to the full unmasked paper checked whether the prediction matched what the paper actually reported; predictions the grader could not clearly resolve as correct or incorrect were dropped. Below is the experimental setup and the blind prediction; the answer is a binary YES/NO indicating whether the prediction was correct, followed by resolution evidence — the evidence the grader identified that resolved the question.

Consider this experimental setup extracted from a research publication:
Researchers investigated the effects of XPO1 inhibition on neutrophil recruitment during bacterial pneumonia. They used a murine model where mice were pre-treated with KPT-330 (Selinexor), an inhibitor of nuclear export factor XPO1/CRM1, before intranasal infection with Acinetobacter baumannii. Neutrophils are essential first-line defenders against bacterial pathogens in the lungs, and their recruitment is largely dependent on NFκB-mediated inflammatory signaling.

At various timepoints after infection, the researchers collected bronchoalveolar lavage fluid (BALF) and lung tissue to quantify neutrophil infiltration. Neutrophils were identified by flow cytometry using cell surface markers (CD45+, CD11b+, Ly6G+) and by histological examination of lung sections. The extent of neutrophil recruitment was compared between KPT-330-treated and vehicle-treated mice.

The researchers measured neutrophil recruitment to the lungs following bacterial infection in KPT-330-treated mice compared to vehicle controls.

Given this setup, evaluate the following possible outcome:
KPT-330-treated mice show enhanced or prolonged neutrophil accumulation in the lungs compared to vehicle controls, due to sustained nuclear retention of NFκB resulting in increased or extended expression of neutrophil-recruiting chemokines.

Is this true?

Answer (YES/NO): NO